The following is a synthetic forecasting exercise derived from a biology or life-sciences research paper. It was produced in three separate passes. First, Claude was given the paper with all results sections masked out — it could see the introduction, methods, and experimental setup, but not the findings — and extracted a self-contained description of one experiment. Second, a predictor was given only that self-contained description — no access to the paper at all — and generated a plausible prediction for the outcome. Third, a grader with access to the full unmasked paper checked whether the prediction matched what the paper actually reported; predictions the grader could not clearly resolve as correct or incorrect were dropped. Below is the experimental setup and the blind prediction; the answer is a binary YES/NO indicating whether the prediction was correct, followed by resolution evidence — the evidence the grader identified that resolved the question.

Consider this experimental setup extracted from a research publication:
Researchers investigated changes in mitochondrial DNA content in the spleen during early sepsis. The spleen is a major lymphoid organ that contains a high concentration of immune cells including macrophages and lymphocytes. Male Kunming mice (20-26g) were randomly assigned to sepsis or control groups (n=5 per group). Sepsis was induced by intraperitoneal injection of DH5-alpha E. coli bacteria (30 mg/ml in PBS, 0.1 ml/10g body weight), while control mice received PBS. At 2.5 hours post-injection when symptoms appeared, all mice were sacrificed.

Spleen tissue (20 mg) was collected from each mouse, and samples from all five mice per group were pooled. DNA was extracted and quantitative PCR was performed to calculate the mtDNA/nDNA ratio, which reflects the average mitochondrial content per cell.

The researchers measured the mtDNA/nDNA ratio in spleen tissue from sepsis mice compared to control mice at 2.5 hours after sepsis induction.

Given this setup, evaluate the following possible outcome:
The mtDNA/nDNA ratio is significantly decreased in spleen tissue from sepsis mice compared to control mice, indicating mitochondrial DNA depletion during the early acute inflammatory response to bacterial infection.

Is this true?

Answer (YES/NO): NO